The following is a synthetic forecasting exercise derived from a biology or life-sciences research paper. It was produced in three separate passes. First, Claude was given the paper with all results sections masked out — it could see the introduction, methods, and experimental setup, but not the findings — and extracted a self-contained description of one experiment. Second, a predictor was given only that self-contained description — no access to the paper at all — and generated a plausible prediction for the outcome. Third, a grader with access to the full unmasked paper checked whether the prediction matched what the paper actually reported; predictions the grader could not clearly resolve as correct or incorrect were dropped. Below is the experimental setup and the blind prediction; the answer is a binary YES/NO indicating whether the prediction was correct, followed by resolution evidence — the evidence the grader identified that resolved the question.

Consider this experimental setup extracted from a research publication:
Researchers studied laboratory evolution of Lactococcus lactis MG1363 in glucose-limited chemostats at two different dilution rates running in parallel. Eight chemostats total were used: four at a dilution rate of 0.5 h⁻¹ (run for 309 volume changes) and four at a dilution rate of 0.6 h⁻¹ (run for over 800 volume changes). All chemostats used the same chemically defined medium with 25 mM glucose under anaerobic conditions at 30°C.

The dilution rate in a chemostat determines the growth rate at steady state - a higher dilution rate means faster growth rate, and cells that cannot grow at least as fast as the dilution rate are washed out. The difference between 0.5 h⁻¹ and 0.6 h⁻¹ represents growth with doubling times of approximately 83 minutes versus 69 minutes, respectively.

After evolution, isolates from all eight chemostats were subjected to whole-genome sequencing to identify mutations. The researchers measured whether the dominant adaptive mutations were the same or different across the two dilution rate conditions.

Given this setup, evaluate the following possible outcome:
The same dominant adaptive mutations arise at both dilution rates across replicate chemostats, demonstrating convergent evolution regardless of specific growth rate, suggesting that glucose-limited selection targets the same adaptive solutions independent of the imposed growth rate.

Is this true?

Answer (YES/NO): YES